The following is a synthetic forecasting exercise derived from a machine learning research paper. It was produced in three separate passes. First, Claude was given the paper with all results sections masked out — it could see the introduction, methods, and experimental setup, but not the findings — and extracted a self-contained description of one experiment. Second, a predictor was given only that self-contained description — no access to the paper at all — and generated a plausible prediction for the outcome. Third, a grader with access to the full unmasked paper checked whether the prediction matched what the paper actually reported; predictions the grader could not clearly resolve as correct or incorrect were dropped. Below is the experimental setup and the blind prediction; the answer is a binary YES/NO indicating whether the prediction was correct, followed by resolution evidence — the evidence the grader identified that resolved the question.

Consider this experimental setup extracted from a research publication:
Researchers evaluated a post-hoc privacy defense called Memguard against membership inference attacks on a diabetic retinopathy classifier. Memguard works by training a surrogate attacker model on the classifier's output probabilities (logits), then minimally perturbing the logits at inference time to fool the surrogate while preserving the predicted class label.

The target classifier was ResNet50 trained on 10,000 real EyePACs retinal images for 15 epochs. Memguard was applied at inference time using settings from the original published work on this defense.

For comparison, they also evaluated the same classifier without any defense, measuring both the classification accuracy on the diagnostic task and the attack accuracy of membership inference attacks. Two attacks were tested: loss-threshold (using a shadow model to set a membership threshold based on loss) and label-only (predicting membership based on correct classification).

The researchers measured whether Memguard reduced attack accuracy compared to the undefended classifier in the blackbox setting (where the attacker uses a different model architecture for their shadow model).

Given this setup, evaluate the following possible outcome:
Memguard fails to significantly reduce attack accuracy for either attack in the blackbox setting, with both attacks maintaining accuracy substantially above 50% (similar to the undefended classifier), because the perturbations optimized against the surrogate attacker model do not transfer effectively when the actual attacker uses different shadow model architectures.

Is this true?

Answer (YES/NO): YES